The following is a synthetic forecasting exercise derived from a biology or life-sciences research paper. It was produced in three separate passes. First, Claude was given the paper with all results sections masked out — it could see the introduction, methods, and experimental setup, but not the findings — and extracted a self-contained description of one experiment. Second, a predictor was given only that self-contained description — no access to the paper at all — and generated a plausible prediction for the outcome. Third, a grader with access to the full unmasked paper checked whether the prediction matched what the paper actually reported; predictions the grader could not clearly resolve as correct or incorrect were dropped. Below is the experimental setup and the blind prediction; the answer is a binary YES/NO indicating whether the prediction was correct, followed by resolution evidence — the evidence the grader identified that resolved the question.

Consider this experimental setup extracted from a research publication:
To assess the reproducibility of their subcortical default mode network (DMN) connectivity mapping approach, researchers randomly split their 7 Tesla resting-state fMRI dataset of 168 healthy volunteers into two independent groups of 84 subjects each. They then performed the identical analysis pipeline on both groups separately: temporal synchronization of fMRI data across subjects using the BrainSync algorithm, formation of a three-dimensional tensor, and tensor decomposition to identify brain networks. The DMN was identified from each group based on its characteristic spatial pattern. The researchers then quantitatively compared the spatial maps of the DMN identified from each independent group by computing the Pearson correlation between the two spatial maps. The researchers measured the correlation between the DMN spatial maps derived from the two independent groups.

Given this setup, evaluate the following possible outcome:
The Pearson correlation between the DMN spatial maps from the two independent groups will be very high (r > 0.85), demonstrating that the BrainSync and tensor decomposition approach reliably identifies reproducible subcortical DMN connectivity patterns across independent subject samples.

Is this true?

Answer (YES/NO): YES